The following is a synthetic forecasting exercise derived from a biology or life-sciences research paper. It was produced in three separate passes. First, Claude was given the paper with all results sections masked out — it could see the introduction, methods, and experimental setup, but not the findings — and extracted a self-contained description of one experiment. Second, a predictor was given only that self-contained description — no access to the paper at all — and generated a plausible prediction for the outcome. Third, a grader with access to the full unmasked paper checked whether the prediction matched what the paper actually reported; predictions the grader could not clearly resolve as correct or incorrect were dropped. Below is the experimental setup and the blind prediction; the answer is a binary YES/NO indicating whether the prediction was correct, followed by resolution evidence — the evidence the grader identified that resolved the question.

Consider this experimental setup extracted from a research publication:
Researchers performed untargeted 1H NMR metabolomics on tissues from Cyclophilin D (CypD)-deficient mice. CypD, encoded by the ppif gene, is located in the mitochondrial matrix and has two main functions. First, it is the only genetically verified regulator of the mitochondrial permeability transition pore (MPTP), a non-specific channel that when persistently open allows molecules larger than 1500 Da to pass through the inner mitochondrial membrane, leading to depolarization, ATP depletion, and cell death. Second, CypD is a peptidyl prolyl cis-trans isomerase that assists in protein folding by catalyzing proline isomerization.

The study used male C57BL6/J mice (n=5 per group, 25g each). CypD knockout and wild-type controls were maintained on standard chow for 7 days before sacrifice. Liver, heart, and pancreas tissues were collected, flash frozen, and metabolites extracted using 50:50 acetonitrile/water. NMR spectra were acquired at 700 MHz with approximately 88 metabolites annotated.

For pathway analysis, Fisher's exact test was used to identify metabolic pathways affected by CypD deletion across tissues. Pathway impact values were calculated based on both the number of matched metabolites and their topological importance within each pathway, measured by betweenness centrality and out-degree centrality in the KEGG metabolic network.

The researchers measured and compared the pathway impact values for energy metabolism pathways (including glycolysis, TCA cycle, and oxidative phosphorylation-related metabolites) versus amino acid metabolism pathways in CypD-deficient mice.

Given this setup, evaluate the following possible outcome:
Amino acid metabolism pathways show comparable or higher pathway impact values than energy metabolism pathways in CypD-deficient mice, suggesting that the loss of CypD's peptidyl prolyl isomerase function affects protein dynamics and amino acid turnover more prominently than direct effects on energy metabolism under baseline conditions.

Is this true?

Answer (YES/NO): YES